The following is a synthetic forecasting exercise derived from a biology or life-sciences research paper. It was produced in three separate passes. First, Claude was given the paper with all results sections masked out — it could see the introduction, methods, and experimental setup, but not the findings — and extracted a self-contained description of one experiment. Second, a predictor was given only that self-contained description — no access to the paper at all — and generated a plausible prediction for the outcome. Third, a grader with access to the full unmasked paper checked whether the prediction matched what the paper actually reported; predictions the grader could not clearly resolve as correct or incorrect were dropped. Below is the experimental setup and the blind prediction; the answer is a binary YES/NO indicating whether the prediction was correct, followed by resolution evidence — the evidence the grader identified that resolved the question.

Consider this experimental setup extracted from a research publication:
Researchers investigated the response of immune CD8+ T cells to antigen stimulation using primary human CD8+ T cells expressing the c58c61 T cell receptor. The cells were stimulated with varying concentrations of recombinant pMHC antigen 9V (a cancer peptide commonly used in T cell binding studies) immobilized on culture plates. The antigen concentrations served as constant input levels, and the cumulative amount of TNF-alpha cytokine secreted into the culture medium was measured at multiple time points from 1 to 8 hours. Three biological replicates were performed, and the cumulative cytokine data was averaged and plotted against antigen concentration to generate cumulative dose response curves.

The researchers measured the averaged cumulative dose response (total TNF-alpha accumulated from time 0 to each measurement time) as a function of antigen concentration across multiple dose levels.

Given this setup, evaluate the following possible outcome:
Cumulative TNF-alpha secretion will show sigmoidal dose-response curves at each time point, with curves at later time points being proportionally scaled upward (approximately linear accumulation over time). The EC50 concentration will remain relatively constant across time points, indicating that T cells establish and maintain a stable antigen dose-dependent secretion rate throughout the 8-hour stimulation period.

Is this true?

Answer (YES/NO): NO